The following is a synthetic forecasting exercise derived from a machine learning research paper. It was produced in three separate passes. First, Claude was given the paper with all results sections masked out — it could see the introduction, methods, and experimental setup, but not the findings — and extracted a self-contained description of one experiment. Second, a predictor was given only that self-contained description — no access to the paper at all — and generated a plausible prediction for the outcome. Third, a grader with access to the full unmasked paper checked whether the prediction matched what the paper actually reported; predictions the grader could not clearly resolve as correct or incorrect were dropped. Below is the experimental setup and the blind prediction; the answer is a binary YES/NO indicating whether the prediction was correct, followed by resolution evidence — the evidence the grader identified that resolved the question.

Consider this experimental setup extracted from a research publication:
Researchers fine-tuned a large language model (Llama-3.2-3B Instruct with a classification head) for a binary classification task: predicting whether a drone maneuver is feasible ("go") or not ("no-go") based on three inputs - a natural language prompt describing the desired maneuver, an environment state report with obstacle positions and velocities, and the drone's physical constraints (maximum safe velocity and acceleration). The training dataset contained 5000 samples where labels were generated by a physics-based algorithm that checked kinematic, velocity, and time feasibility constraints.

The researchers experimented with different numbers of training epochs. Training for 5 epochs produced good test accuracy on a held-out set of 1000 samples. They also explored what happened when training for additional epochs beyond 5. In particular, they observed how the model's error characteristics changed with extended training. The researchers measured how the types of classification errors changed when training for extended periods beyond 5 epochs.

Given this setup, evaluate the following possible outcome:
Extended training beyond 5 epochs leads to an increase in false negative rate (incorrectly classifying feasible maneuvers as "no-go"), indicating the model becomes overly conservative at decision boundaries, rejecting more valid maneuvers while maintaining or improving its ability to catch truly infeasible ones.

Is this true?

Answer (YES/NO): NO